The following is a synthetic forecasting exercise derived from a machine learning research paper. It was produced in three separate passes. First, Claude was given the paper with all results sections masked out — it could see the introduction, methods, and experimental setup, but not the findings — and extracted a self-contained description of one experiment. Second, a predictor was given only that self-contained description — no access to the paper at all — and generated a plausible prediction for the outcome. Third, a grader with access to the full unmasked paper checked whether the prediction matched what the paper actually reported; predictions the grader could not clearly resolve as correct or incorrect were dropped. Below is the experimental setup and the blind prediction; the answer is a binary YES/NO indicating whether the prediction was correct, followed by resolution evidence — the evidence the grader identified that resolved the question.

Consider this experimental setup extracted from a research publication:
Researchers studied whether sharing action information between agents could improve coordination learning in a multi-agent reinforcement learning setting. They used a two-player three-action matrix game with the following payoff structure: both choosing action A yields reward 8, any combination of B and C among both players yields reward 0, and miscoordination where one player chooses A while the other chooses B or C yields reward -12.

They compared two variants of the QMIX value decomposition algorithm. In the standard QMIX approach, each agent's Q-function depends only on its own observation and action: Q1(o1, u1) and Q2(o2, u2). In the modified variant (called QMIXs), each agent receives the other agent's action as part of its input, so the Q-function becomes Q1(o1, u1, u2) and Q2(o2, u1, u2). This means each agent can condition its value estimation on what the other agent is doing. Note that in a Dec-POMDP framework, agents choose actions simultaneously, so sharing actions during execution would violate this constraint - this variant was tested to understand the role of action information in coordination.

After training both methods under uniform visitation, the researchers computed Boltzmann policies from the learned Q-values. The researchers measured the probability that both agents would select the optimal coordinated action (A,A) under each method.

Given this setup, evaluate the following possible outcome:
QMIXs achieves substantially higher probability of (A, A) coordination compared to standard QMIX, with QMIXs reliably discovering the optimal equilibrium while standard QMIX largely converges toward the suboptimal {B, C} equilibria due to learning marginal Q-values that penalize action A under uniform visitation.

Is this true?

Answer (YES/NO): YES